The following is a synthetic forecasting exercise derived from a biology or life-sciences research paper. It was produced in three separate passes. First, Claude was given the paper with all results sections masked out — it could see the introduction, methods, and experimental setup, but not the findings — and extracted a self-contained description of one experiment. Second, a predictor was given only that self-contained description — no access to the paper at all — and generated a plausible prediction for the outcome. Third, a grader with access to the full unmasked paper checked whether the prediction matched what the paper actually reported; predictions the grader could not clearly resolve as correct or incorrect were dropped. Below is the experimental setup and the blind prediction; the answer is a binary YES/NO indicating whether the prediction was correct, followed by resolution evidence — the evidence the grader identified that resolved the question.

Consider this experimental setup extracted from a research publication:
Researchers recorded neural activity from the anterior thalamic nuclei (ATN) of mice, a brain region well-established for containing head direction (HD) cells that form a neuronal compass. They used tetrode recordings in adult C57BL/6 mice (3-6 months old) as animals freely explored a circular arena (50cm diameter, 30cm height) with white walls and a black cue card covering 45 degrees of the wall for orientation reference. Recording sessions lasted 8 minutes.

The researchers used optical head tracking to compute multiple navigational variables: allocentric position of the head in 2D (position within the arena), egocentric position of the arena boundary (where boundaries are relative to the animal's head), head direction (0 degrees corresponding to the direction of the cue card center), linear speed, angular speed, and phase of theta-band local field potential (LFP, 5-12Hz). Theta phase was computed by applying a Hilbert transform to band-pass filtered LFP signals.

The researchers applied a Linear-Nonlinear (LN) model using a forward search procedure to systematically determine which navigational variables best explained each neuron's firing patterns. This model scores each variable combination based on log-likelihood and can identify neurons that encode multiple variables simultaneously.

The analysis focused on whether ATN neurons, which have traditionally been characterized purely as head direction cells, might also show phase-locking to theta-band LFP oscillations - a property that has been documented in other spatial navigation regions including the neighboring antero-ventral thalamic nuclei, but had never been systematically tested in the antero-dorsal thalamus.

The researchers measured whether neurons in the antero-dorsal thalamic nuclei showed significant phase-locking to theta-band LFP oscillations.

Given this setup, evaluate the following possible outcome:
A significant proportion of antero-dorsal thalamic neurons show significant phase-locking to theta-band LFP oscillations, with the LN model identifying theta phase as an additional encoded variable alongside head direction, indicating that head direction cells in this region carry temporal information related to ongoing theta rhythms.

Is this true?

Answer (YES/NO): YES